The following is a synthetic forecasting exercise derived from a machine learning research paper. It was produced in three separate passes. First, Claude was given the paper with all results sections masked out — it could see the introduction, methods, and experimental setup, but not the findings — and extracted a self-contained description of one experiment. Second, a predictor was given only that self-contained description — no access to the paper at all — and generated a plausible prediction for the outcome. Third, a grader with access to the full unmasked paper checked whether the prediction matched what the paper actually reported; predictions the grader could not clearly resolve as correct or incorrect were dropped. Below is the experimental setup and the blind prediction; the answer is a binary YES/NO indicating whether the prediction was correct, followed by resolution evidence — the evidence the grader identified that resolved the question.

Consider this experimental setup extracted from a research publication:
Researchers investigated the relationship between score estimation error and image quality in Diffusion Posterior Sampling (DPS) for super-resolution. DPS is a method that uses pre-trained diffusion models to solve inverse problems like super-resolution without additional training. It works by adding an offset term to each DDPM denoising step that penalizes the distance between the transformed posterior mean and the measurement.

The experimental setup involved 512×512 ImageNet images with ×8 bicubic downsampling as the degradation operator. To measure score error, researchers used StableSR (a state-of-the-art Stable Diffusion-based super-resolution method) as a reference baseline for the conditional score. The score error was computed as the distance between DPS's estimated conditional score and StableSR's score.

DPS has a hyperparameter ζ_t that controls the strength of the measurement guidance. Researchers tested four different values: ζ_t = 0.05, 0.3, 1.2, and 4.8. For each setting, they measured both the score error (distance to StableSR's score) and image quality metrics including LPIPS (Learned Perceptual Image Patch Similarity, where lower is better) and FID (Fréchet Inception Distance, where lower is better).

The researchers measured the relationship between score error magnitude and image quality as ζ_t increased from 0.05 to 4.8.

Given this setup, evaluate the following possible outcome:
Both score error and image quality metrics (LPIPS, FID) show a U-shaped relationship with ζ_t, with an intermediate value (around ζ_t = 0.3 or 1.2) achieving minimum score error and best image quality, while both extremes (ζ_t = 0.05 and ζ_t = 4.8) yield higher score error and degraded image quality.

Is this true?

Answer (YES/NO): NO